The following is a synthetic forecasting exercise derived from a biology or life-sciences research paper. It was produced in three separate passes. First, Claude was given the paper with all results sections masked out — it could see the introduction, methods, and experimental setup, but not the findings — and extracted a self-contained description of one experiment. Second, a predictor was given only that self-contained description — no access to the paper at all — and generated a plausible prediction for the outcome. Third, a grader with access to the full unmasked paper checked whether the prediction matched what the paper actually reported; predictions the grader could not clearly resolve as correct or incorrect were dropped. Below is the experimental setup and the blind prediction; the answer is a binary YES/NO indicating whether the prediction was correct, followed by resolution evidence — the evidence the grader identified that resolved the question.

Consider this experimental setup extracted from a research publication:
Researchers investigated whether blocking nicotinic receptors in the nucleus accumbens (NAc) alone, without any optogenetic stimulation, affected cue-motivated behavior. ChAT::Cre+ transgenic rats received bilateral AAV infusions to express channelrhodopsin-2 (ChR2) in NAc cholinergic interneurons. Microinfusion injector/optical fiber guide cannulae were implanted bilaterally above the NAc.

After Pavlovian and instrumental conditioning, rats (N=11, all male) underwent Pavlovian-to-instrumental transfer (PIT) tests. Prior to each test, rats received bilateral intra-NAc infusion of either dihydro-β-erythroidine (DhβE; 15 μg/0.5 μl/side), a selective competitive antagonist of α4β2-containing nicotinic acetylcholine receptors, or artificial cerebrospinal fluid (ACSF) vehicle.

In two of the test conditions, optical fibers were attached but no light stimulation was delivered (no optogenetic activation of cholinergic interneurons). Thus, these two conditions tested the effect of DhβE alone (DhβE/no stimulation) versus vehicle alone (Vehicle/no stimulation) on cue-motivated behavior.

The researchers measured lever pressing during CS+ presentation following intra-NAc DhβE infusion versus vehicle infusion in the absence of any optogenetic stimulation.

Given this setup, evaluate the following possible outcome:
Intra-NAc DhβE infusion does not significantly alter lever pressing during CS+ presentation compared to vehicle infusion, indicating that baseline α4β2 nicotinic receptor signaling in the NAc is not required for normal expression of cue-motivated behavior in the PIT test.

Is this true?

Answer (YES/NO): YES